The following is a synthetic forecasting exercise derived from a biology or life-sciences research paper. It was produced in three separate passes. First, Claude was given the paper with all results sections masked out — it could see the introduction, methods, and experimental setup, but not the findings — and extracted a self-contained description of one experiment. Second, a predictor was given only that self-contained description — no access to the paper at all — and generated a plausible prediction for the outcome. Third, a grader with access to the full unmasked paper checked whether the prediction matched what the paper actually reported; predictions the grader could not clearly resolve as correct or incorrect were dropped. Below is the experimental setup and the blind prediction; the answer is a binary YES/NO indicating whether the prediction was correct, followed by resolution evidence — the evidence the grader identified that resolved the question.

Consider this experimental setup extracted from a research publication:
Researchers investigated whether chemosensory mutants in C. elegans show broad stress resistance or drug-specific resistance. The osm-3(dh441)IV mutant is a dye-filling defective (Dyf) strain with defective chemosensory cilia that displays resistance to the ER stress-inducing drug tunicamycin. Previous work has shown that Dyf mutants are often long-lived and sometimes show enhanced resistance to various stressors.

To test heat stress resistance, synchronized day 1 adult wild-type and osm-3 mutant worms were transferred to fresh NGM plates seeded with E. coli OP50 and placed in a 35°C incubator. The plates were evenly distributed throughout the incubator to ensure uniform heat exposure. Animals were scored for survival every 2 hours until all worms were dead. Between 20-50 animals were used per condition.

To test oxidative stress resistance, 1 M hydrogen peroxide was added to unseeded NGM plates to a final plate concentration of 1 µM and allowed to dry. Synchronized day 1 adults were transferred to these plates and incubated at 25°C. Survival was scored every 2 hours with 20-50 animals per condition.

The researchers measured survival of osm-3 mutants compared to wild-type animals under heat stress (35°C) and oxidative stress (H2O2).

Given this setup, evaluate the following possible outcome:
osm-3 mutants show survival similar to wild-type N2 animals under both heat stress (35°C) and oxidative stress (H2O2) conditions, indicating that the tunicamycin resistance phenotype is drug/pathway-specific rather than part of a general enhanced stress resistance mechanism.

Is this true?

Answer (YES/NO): YES